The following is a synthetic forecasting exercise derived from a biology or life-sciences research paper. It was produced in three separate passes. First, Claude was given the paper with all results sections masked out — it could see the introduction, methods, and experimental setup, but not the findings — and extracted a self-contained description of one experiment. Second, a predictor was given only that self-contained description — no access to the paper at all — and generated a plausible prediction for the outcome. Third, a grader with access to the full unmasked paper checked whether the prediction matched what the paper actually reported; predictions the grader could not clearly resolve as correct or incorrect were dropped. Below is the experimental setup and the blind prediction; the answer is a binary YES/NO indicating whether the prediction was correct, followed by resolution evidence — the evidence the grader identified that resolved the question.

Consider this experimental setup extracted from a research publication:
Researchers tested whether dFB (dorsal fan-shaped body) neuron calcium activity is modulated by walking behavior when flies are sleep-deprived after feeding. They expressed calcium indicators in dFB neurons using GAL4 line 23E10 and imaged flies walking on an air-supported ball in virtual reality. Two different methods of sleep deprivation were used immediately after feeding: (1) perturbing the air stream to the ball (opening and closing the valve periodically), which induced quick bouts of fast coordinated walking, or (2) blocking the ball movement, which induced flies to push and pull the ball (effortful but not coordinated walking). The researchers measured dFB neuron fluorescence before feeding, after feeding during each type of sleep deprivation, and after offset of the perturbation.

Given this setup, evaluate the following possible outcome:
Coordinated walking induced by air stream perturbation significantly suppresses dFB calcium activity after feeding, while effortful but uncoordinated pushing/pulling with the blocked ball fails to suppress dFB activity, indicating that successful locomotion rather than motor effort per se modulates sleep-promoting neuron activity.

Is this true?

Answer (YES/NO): NO